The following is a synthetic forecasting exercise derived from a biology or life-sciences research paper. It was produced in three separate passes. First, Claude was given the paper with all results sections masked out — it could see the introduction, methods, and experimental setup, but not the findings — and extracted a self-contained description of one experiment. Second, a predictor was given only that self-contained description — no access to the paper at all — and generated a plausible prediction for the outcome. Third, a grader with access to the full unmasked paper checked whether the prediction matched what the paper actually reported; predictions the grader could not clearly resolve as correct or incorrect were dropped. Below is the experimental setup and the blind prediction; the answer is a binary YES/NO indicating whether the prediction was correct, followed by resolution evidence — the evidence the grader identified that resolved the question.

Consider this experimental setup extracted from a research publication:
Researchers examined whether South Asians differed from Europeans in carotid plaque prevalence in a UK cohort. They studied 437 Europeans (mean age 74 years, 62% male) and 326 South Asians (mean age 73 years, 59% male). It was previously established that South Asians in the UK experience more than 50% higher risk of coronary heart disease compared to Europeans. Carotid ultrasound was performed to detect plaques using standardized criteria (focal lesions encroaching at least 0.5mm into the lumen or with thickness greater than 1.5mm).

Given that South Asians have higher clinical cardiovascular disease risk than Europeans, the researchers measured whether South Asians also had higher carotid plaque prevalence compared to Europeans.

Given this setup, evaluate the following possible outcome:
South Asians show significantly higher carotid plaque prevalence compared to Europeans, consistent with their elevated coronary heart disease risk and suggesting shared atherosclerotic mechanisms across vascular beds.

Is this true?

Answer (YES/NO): NO